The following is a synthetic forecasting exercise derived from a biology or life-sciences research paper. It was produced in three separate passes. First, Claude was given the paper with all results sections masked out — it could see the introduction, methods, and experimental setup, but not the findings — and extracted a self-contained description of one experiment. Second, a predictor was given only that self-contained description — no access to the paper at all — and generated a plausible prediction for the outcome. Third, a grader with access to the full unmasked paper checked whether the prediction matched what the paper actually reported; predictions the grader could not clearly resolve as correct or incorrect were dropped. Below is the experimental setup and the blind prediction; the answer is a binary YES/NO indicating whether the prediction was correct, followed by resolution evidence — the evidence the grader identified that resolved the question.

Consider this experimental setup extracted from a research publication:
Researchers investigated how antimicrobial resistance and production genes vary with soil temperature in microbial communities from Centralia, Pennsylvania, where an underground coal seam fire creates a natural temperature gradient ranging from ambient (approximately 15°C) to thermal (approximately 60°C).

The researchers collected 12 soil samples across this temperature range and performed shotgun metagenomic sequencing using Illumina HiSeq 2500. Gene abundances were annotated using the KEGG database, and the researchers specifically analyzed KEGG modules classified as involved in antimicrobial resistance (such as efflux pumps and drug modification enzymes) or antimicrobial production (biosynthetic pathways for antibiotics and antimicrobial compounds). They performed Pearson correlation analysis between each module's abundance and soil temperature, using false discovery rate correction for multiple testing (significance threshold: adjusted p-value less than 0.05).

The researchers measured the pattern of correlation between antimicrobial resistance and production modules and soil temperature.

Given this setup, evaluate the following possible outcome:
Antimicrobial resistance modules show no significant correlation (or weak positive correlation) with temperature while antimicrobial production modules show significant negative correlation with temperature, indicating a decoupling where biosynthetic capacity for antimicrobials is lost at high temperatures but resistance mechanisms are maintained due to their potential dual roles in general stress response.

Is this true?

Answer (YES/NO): NO